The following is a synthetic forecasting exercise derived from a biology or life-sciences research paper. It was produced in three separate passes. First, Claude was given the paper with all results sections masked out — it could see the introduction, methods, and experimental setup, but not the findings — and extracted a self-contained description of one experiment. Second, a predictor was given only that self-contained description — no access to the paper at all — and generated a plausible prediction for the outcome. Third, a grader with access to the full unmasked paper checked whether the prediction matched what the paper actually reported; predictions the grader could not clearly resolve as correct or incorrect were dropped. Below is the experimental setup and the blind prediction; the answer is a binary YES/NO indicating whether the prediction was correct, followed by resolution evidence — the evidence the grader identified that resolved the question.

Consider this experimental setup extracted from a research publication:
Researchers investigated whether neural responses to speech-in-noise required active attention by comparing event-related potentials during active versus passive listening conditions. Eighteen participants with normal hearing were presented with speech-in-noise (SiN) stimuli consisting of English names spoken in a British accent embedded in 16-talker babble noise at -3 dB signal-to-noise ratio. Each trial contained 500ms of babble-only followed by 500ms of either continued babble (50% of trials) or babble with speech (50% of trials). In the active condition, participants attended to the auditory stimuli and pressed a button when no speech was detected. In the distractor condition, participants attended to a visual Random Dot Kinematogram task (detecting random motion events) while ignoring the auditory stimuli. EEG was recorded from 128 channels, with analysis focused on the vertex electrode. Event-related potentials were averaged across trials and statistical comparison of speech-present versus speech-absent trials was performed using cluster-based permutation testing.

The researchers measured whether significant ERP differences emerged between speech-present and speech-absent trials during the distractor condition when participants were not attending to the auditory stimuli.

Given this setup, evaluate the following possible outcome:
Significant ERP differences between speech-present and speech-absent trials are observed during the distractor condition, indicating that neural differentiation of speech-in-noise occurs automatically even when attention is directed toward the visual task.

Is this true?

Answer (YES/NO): NO